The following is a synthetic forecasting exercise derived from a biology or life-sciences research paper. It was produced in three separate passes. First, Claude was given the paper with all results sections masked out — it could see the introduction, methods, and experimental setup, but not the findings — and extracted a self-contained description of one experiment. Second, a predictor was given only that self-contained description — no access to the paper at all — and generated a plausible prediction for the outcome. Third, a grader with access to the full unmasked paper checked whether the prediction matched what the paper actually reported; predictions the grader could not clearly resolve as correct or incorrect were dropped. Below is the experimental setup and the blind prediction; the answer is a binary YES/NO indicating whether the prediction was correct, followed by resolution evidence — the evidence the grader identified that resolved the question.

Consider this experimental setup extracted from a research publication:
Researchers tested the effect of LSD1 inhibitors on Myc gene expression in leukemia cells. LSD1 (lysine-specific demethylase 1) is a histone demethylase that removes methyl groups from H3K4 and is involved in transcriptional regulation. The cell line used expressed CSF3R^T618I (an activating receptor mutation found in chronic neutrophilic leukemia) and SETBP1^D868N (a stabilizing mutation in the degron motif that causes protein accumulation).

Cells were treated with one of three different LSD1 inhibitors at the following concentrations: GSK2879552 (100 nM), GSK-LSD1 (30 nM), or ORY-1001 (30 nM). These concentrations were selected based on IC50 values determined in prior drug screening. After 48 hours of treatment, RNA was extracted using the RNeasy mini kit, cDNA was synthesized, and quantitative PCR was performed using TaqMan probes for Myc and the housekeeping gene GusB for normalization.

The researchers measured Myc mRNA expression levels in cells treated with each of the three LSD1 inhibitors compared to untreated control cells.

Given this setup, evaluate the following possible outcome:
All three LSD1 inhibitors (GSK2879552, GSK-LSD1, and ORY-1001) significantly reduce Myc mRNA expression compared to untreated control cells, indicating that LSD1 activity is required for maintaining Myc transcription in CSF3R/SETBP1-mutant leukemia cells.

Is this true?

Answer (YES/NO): YES